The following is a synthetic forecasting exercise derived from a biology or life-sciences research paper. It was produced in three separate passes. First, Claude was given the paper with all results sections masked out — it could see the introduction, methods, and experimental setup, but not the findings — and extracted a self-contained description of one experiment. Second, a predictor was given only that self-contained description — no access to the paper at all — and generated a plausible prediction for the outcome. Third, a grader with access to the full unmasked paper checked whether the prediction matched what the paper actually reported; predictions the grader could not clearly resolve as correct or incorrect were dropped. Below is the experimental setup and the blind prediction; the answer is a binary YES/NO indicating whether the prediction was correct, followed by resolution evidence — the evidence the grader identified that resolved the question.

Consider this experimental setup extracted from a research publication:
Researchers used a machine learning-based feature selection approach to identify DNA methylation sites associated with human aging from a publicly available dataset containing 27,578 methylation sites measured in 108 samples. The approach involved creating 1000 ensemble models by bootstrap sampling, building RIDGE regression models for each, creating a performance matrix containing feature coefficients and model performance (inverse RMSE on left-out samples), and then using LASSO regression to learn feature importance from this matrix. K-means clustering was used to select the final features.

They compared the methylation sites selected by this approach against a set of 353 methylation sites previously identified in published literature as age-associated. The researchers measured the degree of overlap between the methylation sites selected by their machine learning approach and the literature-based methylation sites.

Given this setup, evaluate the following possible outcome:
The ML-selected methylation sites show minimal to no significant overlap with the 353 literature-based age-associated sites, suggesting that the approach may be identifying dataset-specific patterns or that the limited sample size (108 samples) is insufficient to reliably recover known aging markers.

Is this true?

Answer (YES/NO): YES